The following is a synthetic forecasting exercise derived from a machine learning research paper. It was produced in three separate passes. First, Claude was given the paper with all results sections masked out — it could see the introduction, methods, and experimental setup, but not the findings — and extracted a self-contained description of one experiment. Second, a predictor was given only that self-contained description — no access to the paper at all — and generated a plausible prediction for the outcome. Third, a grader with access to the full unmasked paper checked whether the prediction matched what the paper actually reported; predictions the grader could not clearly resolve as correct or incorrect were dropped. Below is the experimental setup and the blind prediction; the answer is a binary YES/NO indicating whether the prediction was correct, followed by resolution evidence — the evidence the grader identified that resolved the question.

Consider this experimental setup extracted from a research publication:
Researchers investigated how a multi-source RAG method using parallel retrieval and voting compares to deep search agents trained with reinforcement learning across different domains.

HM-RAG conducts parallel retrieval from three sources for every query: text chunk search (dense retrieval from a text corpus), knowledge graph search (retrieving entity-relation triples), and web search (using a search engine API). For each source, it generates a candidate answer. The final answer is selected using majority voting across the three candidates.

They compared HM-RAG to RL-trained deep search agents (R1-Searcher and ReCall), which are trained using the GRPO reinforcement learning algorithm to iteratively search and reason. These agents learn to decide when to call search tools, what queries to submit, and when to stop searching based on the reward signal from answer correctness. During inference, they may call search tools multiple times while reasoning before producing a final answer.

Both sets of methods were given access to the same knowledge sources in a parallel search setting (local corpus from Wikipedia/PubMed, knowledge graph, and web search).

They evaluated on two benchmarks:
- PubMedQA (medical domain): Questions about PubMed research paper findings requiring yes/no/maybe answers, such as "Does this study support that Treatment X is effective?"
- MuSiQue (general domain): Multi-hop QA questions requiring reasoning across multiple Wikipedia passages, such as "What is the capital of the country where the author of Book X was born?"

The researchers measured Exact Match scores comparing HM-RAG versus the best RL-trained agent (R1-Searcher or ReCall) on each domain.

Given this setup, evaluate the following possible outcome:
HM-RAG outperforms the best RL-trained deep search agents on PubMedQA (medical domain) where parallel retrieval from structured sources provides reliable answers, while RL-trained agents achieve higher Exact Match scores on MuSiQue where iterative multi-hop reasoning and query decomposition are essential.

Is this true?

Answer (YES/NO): YES